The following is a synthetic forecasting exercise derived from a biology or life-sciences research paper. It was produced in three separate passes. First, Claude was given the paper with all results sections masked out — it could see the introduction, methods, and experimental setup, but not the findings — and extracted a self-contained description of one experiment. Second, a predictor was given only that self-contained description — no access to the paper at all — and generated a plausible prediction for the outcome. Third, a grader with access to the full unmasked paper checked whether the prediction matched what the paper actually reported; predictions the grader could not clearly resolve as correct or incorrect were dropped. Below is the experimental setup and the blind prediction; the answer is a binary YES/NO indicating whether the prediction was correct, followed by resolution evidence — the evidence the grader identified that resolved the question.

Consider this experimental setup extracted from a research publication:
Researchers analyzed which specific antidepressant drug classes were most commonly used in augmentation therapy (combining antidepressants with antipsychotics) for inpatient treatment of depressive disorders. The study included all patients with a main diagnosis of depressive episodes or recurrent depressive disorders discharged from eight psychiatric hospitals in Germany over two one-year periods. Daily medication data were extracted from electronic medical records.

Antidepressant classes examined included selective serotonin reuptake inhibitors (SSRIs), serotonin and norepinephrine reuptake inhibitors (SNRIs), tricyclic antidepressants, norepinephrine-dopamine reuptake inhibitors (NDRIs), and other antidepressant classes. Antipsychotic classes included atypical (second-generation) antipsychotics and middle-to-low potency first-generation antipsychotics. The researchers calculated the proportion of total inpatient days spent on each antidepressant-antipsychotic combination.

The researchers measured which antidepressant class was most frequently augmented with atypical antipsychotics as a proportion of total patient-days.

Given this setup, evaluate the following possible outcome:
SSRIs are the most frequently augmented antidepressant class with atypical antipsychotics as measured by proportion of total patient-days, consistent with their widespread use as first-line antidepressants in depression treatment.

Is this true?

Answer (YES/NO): YES